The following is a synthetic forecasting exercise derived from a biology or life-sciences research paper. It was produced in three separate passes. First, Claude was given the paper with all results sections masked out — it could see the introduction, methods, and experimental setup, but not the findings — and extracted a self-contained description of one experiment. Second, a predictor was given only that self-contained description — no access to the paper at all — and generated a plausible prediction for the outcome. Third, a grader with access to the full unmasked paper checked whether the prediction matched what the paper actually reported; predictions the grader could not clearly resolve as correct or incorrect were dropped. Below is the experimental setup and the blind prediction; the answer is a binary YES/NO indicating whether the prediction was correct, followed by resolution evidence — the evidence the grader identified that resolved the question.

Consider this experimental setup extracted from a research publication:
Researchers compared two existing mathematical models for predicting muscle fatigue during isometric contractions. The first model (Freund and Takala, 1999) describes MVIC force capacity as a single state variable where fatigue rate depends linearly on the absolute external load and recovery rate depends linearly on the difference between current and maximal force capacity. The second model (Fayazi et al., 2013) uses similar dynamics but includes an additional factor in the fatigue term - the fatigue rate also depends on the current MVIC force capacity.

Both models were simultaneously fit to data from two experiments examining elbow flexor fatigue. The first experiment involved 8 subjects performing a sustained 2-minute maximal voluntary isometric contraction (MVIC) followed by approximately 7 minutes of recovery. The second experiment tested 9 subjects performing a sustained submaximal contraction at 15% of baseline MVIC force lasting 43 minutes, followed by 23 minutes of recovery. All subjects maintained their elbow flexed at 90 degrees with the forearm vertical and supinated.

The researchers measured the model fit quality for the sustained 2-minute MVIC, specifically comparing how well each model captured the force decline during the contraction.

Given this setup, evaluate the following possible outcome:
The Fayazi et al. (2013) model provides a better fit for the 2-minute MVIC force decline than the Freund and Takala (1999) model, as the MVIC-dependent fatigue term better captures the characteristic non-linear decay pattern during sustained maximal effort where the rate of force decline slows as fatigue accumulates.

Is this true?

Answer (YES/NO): NO